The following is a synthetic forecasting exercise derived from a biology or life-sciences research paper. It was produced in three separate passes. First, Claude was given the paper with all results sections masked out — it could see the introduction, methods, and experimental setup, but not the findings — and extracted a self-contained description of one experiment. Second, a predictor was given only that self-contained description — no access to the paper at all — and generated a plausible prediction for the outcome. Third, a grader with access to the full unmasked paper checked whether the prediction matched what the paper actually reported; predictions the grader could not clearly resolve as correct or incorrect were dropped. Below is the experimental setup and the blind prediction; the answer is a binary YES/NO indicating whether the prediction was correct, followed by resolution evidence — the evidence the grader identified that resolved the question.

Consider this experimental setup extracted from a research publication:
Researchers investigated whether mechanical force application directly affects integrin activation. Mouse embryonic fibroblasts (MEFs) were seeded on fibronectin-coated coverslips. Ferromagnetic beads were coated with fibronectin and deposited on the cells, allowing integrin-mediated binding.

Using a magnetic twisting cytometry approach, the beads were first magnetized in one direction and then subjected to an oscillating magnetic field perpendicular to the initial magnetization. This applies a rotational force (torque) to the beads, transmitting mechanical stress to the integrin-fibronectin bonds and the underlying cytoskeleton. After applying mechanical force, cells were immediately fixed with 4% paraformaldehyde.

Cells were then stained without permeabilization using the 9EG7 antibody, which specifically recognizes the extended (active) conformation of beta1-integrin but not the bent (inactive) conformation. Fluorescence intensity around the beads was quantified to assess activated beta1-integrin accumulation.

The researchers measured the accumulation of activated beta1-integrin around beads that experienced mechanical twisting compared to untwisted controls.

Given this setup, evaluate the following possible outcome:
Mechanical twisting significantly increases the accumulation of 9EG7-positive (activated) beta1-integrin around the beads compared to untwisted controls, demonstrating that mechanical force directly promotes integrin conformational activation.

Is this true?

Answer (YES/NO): YES